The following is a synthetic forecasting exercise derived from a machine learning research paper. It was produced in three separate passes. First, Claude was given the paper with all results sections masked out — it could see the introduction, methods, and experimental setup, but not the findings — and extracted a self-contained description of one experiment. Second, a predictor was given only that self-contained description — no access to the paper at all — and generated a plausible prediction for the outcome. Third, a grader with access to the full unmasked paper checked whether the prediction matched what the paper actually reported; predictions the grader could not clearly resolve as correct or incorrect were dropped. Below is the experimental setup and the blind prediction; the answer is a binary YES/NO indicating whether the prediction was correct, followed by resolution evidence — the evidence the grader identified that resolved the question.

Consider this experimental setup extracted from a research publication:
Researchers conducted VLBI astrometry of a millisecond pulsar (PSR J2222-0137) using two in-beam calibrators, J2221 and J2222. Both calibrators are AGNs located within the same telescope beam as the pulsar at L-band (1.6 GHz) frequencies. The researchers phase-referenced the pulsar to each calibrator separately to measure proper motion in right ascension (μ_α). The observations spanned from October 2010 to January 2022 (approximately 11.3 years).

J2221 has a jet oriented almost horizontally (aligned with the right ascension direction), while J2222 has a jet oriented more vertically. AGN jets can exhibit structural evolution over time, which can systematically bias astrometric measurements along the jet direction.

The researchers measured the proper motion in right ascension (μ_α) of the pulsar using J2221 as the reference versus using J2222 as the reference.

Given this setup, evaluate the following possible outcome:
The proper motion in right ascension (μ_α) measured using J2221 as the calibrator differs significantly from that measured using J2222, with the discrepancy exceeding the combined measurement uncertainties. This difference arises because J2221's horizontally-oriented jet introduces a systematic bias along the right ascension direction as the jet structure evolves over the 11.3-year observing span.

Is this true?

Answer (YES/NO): YES